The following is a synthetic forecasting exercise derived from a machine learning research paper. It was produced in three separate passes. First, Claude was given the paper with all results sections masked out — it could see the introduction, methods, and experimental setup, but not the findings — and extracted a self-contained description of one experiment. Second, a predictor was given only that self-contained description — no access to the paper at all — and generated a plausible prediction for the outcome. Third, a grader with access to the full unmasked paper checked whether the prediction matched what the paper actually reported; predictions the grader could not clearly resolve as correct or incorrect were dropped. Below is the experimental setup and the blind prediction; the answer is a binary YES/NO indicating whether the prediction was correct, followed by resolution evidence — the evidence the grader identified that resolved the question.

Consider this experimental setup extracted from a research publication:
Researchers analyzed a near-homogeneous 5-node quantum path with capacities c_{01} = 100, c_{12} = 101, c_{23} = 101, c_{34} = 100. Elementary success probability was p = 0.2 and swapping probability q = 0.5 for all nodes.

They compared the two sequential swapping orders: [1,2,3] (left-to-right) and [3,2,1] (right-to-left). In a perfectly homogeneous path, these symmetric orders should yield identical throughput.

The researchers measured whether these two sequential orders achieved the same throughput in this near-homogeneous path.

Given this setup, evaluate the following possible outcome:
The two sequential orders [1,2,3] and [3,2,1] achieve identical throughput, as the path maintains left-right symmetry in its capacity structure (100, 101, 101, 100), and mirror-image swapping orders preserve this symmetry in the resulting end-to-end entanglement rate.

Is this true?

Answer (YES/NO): YES